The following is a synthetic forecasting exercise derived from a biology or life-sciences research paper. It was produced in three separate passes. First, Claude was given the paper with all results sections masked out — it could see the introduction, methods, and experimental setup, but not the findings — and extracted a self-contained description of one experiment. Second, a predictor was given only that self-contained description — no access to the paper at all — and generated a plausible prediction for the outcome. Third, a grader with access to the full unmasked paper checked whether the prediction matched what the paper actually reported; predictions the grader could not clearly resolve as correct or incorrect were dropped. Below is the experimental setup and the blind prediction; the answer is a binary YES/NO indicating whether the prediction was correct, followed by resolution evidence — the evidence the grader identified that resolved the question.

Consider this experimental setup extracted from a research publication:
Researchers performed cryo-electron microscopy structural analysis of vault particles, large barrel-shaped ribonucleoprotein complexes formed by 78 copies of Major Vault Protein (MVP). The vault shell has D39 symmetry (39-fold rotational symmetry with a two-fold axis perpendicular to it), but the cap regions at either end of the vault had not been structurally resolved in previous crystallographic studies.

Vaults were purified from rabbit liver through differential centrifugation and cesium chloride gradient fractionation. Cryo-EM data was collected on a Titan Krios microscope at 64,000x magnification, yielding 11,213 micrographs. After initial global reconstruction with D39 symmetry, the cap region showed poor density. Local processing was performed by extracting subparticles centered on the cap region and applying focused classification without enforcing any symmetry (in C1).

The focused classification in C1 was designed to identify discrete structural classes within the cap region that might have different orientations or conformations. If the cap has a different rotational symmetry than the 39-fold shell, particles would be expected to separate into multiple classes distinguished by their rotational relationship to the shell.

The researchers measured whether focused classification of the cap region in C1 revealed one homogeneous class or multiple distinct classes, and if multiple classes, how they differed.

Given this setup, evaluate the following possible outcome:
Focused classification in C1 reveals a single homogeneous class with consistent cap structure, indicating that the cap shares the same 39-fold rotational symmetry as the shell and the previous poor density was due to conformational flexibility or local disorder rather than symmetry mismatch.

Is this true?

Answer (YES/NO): NO